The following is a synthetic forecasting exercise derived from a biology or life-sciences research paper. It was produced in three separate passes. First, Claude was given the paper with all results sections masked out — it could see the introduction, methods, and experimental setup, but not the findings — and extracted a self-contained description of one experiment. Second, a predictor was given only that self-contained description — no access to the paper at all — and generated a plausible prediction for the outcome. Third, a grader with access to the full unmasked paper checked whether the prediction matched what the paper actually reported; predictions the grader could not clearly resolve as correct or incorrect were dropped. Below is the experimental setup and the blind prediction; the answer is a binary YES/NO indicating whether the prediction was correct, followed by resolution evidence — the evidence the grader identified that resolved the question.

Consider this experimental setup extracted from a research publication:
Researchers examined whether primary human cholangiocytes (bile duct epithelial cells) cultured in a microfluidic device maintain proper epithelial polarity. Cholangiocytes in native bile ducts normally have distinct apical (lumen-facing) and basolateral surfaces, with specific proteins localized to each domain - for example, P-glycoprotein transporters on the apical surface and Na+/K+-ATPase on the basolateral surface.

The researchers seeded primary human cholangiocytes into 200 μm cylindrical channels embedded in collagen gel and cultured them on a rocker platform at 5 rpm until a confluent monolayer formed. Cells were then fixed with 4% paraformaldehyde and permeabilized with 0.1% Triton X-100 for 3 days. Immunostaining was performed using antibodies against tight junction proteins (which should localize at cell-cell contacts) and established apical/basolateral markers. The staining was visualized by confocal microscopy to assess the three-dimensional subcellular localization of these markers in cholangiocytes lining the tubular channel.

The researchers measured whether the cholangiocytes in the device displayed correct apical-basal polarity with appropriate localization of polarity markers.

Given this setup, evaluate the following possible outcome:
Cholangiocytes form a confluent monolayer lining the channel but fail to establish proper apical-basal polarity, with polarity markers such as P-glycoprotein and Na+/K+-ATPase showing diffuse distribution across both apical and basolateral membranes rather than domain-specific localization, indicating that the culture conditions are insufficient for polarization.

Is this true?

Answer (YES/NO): NO